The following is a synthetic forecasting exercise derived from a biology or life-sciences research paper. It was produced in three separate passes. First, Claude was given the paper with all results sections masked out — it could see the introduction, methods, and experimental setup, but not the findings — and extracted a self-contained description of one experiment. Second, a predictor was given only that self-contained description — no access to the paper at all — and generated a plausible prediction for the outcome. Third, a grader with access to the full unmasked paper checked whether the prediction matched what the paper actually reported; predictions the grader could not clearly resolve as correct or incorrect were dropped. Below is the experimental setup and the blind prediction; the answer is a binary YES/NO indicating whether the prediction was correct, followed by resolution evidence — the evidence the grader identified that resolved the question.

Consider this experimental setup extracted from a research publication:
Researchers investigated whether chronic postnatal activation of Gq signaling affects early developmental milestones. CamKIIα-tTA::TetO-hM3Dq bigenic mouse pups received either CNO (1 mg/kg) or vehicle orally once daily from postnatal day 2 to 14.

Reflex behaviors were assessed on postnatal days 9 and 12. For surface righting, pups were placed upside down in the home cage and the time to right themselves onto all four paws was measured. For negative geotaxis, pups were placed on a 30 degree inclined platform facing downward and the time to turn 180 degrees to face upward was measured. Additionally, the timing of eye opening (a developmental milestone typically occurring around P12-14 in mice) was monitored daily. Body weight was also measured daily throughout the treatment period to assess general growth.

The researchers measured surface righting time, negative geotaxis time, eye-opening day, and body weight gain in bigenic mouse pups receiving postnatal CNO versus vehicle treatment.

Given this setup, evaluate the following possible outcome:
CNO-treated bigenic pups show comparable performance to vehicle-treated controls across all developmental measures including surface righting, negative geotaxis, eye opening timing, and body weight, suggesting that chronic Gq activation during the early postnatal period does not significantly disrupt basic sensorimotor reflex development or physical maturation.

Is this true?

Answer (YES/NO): YES